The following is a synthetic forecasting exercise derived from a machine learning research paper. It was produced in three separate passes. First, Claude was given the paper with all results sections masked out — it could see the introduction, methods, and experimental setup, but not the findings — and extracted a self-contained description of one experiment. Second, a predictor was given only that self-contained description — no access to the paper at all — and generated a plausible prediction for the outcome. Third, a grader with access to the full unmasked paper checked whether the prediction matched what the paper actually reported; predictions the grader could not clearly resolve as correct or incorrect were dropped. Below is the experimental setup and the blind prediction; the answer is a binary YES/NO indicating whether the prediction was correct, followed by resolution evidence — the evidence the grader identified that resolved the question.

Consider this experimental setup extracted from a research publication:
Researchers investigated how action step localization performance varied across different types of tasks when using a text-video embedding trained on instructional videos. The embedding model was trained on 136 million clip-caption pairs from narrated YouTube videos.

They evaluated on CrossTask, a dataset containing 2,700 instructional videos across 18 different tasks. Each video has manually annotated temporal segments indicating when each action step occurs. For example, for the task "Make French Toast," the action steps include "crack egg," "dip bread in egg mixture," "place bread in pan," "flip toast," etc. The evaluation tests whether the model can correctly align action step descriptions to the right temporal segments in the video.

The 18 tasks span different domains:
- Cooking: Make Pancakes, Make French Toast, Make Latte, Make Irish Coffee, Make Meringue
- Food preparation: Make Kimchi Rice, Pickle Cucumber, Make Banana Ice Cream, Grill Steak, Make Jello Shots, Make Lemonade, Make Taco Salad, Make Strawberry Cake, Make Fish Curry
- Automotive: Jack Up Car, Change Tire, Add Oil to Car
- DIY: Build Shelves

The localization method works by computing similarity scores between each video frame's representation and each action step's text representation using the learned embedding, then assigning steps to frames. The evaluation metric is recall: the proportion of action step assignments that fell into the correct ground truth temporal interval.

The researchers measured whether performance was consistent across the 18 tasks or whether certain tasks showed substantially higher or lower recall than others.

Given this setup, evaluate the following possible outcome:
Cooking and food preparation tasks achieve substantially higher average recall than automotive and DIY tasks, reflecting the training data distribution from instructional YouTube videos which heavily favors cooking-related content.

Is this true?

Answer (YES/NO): NO